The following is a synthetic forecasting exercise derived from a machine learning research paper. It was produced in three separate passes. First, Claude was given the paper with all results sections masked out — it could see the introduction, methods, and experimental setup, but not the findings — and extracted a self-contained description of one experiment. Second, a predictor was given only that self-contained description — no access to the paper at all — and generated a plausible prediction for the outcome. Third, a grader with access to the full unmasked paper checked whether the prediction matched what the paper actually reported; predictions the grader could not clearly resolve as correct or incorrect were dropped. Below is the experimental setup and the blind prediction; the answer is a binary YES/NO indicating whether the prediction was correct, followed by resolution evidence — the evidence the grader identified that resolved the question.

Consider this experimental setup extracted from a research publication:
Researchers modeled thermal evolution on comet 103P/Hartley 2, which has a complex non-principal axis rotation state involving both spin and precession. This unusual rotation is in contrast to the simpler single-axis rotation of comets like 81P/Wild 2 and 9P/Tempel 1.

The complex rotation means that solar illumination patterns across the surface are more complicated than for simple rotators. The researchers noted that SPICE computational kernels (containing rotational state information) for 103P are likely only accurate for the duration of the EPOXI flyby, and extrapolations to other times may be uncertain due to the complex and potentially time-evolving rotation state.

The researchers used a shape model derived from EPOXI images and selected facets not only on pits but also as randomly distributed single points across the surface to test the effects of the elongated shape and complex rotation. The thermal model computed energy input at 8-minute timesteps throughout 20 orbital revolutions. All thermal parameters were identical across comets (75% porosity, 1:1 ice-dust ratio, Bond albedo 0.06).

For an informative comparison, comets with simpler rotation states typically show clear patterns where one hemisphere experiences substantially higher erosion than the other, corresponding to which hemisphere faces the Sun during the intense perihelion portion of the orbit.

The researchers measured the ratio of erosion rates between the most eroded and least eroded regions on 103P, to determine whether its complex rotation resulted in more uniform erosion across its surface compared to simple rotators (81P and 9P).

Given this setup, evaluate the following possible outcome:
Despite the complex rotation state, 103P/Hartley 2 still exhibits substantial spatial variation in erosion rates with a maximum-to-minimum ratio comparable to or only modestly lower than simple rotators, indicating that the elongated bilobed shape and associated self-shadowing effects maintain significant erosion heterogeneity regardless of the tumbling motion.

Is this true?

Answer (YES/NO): YES